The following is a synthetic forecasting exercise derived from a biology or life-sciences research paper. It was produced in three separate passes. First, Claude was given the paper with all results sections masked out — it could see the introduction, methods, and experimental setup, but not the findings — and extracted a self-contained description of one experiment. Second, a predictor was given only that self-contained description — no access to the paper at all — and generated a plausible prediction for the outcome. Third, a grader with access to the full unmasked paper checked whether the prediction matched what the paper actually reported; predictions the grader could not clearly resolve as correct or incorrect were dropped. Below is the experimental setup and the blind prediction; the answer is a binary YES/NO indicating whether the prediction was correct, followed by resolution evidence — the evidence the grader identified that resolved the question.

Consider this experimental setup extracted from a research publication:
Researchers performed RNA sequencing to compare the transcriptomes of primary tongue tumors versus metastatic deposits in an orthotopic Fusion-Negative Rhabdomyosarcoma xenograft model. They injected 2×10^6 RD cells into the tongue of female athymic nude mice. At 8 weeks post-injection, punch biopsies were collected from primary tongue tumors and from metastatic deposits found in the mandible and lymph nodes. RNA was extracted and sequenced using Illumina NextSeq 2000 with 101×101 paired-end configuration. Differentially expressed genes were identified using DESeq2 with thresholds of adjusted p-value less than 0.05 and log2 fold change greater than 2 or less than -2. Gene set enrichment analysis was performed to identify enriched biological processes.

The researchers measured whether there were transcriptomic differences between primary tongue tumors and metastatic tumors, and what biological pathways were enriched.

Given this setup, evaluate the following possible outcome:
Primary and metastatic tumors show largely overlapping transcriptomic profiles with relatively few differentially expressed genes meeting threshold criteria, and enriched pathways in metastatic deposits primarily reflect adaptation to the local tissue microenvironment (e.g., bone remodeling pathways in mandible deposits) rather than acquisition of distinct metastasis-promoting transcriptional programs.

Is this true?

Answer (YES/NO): NO